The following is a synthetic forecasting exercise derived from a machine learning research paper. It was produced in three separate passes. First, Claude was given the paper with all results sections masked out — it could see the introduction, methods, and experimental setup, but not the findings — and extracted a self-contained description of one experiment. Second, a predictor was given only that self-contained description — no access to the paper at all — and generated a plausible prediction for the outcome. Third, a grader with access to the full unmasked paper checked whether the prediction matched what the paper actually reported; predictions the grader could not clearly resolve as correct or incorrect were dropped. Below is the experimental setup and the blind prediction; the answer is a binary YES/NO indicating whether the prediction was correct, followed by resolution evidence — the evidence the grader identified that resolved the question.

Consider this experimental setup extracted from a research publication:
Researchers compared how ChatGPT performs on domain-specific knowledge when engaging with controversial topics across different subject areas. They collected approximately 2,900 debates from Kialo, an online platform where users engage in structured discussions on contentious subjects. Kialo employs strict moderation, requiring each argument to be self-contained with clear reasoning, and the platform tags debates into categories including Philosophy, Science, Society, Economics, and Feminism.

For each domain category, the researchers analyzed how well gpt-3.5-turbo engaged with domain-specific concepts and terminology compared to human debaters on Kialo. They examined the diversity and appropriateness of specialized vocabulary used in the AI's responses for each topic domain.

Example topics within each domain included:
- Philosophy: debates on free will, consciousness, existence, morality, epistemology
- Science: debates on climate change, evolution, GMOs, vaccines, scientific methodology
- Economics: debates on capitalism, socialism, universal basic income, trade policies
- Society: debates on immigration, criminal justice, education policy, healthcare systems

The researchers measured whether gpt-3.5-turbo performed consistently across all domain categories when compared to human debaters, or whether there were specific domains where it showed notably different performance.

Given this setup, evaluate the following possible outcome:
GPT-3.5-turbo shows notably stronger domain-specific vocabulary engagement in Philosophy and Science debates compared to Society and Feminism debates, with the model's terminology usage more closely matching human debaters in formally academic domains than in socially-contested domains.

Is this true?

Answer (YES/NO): NO